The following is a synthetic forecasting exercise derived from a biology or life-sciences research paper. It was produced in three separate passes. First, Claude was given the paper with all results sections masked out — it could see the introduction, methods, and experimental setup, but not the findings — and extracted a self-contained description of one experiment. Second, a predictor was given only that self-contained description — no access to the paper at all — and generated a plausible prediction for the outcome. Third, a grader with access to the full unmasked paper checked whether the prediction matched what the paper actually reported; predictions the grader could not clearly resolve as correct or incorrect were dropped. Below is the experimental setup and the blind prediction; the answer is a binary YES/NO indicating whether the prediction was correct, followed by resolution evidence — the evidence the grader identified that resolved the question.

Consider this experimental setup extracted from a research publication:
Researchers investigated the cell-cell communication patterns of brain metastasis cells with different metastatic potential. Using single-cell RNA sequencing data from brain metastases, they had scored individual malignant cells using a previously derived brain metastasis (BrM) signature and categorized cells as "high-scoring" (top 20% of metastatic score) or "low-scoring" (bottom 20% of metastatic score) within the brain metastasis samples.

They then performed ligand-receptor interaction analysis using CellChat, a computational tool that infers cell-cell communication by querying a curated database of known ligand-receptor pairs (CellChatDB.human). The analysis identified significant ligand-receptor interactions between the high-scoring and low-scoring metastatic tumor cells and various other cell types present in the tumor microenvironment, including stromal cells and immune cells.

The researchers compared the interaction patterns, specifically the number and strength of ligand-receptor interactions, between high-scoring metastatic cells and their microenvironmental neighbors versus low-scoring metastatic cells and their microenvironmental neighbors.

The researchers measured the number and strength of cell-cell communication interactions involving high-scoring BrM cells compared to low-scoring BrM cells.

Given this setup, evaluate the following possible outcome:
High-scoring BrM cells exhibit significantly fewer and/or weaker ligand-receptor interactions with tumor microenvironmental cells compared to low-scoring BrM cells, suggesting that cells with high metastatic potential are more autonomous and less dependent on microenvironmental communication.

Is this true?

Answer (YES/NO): NO